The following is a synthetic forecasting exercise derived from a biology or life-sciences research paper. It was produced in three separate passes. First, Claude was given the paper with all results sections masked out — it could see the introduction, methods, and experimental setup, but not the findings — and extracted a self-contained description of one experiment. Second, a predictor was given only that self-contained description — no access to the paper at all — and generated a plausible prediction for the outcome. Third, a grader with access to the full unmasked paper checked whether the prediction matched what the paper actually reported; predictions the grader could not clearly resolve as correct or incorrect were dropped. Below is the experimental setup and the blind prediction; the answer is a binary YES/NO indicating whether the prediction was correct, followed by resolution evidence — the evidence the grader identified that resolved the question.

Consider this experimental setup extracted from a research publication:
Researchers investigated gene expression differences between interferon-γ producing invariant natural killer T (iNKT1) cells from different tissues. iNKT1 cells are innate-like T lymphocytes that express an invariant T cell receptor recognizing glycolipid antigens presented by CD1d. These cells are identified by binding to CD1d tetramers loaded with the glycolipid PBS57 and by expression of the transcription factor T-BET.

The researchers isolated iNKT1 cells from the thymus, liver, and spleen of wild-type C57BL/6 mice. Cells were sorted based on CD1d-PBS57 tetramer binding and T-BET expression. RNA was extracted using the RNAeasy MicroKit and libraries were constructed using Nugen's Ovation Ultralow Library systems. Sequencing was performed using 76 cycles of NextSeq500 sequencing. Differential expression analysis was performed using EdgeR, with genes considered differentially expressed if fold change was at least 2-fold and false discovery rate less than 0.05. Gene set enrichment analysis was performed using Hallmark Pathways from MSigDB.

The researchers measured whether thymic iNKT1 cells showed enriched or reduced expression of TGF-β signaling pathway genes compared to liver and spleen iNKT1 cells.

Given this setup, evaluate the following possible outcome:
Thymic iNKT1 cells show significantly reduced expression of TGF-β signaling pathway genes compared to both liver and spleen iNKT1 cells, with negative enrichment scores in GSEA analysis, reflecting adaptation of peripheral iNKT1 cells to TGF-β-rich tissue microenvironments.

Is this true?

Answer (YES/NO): NO